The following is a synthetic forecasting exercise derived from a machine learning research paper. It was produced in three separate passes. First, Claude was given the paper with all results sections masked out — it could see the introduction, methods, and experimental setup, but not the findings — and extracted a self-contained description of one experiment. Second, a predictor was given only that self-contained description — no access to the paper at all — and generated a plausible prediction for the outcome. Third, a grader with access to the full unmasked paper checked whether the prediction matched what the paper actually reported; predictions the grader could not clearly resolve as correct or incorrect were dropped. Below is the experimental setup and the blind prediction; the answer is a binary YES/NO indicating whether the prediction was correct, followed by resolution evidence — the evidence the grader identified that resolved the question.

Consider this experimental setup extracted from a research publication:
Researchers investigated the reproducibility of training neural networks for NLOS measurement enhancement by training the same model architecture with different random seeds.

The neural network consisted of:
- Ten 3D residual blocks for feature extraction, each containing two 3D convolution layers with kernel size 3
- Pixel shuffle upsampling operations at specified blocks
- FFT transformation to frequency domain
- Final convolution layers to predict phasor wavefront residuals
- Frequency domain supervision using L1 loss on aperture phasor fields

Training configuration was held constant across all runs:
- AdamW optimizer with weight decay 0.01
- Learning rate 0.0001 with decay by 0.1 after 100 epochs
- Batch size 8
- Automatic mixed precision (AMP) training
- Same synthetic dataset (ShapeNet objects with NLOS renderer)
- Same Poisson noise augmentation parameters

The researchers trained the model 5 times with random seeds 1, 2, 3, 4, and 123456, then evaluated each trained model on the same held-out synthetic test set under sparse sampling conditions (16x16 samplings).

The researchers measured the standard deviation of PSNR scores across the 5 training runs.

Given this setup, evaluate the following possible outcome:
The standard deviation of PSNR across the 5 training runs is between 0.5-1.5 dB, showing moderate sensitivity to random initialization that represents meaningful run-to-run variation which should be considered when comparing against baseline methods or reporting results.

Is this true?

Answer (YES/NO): NO